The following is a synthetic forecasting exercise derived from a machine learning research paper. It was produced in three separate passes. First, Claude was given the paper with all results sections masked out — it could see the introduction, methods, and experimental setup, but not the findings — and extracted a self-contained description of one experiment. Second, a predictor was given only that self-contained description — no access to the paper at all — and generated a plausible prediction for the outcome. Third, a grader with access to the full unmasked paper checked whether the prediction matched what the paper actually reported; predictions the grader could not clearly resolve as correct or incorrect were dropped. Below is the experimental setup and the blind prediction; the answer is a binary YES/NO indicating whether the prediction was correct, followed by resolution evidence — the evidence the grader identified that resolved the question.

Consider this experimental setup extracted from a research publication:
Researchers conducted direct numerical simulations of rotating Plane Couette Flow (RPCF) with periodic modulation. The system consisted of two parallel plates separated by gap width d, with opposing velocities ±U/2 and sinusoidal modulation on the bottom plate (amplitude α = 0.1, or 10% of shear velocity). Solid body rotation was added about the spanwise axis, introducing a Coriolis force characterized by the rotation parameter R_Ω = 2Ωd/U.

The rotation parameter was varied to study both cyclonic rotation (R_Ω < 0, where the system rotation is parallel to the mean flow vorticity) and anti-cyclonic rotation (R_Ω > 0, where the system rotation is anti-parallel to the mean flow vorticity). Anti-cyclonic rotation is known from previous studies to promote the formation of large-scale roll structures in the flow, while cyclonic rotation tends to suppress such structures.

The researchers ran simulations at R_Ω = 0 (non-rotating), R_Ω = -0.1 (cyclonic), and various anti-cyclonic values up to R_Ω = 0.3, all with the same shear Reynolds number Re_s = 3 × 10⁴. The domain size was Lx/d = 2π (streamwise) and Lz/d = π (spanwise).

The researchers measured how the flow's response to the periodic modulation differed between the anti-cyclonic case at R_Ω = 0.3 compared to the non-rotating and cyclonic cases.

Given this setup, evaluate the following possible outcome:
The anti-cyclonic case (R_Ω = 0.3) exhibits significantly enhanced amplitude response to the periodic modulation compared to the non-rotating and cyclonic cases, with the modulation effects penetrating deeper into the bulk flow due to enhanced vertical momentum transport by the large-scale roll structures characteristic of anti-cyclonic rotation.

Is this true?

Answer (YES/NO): NO